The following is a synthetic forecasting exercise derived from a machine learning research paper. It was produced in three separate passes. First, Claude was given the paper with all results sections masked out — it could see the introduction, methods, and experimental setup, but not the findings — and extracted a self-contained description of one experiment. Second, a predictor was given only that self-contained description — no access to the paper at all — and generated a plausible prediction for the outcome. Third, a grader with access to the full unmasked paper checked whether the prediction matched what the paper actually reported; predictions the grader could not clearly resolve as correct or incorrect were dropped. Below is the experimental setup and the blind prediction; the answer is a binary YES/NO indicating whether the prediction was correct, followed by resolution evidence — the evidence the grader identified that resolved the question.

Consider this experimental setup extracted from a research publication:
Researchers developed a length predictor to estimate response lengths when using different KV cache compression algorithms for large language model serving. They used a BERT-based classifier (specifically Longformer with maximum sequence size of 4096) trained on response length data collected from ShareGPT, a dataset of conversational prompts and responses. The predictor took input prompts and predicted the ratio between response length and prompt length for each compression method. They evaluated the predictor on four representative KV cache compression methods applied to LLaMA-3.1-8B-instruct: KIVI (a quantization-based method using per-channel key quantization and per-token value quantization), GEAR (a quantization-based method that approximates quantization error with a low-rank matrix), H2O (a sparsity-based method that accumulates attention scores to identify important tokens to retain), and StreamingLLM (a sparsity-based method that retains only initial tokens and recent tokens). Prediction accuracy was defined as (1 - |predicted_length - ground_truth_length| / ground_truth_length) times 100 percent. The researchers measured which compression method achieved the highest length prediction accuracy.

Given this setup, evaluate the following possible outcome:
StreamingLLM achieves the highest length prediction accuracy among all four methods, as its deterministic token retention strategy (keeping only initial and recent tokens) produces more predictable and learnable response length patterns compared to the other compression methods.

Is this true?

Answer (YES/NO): NO